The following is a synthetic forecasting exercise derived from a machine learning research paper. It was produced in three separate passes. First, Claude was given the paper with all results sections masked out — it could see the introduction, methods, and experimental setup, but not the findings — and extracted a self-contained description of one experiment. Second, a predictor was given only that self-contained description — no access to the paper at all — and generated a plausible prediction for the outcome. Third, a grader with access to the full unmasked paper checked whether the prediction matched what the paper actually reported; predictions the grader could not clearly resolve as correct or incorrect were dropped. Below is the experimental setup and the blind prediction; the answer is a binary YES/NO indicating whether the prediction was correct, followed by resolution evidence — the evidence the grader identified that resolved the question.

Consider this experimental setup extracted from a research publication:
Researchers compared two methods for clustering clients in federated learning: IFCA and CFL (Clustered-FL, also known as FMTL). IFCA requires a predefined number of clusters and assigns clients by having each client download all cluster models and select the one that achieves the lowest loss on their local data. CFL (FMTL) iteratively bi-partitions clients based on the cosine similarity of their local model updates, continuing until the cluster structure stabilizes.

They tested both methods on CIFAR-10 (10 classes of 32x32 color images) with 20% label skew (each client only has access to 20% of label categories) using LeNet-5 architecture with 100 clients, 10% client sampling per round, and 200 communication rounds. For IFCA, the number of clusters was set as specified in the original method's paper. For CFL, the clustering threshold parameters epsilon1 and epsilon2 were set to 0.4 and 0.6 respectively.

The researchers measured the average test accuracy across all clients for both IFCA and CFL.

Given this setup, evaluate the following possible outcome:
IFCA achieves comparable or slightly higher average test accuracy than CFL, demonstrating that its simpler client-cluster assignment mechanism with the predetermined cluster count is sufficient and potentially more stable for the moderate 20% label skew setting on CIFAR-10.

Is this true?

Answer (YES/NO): NO